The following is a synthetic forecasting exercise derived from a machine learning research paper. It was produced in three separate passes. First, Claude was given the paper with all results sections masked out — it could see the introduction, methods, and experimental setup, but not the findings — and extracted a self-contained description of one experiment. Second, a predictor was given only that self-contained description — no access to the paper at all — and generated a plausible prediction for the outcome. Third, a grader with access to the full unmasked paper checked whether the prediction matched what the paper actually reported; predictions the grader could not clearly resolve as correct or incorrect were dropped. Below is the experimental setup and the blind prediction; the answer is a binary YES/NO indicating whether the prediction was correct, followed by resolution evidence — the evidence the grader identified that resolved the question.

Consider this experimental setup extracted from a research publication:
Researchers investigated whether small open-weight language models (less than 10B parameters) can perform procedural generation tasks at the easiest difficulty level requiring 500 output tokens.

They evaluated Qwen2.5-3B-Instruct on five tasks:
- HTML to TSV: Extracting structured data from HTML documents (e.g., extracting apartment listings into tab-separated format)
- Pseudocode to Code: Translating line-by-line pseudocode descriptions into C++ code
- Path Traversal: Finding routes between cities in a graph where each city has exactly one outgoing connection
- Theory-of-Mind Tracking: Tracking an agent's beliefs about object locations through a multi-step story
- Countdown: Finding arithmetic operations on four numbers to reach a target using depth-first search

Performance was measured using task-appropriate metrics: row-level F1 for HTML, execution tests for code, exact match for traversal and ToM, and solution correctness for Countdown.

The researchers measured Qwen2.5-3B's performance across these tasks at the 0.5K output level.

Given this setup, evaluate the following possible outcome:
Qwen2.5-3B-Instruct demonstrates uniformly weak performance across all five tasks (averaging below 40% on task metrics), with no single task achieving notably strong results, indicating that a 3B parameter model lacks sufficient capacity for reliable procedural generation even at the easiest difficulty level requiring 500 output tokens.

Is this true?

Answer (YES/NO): NO